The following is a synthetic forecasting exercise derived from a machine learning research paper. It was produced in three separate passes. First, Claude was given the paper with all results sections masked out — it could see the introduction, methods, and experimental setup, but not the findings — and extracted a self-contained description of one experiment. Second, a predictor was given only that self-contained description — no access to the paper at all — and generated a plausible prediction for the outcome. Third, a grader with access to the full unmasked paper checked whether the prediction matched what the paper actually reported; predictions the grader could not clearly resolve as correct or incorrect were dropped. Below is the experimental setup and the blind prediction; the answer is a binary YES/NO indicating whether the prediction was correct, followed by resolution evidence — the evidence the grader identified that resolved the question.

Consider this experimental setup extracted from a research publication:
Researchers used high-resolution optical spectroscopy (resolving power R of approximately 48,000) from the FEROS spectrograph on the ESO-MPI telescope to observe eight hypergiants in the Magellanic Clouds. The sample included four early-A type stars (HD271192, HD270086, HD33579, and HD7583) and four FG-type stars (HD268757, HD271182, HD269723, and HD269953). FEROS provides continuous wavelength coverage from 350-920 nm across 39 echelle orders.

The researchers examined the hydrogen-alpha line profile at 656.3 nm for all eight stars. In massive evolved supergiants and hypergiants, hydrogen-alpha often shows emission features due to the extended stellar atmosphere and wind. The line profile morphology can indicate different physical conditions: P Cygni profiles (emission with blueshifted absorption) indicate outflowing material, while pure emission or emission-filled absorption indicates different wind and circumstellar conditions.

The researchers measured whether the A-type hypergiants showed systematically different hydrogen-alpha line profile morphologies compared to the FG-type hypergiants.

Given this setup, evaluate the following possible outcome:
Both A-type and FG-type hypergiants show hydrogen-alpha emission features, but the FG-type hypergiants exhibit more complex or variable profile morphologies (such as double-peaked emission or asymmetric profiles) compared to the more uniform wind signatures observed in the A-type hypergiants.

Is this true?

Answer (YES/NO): YES